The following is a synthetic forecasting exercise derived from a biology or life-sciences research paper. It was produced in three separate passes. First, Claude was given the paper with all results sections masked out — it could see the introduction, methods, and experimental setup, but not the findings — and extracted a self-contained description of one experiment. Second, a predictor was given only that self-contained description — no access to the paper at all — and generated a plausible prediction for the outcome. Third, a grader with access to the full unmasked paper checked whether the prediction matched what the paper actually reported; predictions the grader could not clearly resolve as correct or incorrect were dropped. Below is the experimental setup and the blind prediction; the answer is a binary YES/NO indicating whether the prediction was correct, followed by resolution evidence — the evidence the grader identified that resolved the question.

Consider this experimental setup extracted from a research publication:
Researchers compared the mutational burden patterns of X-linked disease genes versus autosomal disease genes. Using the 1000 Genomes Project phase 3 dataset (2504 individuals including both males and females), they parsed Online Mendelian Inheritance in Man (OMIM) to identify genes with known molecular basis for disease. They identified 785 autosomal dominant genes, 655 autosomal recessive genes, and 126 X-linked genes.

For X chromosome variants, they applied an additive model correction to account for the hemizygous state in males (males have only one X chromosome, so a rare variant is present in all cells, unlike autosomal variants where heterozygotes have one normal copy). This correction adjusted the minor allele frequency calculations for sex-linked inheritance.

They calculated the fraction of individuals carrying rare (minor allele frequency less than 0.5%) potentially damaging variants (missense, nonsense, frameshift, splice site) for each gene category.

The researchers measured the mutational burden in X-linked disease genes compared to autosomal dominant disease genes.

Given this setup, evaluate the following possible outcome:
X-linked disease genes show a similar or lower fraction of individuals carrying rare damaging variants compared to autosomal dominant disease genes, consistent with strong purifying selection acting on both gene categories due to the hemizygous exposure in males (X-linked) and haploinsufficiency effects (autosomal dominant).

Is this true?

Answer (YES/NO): YES